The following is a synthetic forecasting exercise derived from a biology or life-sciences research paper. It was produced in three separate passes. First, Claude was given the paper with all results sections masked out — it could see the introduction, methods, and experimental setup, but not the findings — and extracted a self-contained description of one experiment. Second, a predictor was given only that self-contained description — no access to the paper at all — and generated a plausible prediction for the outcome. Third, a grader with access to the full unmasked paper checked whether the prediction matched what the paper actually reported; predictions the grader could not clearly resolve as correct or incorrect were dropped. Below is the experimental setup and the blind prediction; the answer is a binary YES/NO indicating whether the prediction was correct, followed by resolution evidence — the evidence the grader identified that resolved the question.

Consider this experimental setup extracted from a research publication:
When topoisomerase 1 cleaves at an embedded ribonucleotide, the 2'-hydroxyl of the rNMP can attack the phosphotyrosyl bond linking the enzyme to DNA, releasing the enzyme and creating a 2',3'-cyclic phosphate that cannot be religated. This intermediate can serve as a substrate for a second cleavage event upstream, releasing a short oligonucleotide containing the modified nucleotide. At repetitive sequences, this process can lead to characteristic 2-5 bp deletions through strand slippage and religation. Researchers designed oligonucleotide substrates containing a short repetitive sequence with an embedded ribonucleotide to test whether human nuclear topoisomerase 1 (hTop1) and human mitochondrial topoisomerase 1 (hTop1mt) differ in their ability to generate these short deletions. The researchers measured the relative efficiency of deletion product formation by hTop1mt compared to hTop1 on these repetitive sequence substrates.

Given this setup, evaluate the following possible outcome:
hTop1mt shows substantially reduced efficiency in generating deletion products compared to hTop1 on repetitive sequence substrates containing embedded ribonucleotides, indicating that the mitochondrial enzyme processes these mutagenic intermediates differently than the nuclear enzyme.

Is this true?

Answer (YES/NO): YES